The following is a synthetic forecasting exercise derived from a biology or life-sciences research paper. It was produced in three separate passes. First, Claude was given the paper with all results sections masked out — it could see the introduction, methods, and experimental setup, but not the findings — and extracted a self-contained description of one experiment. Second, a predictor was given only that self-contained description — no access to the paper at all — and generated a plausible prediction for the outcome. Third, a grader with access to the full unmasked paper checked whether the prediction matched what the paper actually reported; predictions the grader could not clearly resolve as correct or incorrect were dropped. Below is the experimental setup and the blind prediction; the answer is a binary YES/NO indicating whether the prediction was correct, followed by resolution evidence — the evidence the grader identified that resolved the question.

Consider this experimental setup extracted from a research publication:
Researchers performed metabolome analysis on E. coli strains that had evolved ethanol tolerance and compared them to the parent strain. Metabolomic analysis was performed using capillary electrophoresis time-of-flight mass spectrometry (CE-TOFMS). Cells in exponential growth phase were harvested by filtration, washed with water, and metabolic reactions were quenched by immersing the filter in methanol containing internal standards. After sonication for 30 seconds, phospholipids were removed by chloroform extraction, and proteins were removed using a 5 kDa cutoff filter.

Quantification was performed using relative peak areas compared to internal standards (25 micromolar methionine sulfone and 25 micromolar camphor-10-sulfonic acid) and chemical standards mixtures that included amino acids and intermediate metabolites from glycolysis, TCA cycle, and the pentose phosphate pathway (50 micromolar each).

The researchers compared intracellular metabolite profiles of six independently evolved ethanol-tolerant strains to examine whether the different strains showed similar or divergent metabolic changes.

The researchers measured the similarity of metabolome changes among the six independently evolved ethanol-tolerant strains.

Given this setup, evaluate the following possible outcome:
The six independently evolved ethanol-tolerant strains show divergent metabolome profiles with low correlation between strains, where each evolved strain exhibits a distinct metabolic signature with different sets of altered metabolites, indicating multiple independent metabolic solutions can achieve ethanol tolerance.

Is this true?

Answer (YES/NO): NO